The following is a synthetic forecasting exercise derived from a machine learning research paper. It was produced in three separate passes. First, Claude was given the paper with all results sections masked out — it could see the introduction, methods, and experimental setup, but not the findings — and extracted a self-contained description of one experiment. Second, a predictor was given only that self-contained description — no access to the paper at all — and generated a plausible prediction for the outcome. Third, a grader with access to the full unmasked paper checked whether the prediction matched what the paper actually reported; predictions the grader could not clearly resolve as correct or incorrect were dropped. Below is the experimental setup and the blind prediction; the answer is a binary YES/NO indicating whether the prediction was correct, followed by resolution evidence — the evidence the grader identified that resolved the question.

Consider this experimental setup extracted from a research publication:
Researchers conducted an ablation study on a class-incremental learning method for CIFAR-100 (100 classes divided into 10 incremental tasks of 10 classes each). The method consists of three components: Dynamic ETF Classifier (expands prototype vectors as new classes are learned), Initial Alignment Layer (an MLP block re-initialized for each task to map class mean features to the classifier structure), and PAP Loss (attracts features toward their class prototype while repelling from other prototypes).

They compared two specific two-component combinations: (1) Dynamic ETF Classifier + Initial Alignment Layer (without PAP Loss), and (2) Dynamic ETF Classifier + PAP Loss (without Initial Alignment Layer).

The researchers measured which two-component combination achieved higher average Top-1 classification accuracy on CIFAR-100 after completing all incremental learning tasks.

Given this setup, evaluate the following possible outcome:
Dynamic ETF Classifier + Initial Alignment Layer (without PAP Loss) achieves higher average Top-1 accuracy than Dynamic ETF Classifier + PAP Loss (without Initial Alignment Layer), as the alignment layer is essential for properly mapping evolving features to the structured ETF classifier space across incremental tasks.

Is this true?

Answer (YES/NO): YES